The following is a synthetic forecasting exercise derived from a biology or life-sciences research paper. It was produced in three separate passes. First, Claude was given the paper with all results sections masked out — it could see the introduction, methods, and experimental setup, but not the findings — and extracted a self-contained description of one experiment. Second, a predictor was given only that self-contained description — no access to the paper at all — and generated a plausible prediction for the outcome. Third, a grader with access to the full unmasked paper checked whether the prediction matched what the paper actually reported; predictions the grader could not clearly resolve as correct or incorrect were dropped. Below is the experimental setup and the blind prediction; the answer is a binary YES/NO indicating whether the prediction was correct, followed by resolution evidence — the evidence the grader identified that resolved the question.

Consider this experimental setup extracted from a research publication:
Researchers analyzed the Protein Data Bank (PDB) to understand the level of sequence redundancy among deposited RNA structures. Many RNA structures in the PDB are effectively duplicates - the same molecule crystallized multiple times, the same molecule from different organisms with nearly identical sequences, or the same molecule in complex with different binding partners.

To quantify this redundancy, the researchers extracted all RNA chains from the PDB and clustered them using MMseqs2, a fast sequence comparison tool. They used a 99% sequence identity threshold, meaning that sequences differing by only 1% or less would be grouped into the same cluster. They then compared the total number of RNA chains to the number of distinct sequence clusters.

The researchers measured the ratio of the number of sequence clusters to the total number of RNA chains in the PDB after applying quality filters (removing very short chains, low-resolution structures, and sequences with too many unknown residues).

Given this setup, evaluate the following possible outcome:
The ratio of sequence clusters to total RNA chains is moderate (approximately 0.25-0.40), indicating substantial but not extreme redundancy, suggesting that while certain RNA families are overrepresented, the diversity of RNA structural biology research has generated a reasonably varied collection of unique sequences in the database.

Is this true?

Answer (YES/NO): NO